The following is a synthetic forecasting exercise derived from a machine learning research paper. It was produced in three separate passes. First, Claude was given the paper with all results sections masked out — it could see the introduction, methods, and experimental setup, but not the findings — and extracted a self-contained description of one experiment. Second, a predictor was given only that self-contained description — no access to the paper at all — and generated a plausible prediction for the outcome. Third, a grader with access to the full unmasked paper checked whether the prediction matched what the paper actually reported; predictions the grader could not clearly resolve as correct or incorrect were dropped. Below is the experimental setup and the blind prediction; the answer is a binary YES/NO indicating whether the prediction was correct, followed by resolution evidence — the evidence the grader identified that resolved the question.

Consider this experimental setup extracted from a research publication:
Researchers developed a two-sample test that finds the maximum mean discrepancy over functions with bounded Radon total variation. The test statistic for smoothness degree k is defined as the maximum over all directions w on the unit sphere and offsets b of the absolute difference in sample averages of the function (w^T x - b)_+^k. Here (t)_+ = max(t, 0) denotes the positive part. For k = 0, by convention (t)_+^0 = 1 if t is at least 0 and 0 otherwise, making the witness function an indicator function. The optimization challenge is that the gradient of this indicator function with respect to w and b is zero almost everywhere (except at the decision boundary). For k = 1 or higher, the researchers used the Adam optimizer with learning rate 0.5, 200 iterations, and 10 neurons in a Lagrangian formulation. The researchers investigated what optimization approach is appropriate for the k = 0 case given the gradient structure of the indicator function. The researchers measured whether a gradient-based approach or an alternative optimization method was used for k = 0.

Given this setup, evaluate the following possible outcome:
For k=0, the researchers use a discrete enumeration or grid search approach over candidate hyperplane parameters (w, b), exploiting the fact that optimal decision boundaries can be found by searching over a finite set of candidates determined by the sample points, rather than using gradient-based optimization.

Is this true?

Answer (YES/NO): NO